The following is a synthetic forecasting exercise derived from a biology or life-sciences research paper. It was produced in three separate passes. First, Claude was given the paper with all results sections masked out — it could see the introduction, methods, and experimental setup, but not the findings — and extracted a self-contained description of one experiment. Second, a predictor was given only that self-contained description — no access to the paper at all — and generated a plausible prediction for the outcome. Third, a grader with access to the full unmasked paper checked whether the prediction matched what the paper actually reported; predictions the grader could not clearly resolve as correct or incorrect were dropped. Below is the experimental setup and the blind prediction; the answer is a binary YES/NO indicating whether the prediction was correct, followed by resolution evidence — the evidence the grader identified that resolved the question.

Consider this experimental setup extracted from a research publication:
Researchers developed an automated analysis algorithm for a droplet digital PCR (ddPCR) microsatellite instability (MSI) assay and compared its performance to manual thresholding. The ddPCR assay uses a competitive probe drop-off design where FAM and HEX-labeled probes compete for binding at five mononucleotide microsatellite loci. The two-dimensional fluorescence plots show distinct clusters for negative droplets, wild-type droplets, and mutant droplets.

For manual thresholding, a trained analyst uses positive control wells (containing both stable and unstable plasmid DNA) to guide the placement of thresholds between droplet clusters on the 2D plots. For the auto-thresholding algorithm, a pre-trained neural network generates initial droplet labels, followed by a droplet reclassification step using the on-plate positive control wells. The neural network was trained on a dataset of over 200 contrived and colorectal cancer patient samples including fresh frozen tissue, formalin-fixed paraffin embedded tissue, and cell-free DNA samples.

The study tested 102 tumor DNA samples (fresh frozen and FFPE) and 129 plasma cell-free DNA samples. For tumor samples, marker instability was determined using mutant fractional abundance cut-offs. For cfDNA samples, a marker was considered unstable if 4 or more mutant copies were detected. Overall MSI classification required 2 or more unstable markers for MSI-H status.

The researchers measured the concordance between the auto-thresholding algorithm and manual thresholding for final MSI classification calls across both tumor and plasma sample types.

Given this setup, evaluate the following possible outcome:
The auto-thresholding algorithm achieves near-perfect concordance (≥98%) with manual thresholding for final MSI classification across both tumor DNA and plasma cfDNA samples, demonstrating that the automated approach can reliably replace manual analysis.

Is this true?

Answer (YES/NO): YES